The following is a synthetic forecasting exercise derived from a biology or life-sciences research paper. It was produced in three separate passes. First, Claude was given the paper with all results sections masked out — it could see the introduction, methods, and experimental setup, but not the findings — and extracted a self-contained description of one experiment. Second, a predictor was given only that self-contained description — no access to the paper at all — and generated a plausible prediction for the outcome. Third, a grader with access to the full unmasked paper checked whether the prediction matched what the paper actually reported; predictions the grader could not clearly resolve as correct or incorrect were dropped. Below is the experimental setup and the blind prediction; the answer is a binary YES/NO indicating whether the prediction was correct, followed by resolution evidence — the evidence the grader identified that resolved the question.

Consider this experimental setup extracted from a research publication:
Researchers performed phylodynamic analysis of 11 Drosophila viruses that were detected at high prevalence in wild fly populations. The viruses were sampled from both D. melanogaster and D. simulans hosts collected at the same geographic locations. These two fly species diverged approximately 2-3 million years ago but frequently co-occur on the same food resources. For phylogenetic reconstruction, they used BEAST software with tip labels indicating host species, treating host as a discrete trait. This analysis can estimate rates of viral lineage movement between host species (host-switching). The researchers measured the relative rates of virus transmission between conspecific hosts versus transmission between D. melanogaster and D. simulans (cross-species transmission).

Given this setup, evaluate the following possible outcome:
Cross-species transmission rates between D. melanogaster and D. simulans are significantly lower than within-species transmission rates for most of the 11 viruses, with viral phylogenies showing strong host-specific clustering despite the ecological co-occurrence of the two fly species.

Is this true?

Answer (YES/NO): NO